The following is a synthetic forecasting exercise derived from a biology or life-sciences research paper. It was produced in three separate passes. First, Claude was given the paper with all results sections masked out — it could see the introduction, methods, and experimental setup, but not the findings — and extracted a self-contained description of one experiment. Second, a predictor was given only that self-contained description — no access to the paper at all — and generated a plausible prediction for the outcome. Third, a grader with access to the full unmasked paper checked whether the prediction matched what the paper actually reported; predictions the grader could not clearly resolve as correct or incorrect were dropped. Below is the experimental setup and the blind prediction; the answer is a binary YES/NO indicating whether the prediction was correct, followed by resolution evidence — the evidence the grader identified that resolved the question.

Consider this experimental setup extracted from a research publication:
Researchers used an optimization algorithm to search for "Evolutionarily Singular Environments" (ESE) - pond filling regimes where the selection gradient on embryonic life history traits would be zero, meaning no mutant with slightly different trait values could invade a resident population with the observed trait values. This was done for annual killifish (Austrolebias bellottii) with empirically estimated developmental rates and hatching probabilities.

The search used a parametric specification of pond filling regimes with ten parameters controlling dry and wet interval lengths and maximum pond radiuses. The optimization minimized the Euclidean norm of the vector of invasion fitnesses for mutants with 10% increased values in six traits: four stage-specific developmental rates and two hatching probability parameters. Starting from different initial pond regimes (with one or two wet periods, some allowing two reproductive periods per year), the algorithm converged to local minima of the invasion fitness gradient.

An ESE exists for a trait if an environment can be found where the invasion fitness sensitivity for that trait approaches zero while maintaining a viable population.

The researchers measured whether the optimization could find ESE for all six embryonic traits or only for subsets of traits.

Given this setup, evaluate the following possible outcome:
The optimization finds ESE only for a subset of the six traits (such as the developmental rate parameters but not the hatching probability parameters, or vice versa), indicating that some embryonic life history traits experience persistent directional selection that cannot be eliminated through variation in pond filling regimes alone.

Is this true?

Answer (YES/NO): YES